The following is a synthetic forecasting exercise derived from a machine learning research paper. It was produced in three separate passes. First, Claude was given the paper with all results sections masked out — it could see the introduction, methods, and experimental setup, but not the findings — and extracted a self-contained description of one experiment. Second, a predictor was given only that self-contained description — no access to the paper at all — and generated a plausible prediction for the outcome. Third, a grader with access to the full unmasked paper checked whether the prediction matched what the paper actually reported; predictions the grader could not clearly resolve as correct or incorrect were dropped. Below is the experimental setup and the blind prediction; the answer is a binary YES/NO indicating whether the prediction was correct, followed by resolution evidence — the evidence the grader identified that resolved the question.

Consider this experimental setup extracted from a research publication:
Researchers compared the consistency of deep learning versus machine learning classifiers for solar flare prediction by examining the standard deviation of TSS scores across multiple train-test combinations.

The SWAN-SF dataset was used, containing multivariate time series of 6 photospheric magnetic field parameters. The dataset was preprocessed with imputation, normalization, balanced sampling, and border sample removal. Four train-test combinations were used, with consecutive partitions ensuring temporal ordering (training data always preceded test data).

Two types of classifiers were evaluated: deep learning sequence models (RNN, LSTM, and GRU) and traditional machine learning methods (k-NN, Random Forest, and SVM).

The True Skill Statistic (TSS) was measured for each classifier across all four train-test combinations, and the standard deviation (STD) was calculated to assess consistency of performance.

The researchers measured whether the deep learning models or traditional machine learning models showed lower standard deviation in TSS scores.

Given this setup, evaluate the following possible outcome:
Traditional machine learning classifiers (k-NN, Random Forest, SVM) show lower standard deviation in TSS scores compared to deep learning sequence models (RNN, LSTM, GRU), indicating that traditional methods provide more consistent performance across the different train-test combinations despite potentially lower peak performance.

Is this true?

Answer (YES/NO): NO